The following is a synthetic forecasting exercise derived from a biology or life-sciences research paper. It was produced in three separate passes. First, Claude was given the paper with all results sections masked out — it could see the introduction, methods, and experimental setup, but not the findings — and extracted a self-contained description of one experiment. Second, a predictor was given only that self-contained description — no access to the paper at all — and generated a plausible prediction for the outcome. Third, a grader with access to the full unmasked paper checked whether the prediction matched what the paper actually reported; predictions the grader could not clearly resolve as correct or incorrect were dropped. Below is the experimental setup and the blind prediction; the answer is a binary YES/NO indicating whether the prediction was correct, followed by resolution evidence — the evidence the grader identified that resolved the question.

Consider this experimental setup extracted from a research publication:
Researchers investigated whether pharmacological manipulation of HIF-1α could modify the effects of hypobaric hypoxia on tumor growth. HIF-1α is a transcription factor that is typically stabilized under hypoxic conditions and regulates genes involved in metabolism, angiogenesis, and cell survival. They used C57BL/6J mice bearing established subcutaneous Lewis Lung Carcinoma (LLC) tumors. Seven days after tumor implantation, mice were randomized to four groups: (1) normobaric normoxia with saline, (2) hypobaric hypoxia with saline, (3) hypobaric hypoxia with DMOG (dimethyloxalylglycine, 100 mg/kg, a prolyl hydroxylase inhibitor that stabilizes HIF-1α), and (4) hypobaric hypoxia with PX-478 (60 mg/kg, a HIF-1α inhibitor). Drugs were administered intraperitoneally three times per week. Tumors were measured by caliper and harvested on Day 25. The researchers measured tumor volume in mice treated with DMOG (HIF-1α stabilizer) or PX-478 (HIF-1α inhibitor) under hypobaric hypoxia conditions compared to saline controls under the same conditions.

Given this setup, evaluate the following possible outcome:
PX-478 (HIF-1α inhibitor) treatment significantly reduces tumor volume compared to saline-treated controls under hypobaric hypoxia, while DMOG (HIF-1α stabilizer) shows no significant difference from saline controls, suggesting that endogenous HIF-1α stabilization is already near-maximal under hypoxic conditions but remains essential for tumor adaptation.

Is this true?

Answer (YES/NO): NO